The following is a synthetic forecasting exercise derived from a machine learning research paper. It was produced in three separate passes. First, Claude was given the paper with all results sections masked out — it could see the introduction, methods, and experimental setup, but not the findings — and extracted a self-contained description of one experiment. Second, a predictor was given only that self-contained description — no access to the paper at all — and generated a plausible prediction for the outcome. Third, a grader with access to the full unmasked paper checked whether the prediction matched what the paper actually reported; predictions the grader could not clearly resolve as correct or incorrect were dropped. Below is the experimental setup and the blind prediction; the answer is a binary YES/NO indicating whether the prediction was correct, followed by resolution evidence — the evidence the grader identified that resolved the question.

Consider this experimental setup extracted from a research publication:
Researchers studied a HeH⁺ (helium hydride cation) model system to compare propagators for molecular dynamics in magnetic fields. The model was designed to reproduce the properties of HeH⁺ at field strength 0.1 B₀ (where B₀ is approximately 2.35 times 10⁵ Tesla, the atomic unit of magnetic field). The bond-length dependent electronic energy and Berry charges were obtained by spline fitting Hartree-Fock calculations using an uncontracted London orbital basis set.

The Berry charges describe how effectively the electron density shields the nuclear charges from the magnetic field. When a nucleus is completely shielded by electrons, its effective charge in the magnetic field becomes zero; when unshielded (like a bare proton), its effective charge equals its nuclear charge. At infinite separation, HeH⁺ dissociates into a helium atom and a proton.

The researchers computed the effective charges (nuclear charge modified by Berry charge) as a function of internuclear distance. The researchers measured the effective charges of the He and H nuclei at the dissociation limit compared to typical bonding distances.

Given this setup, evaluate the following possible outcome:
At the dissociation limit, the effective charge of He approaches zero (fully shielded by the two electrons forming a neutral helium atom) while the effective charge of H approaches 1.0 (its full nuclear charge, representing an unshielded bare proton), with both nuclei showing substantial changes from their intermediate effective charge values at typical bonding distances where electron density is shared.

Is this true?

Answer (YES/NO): YES